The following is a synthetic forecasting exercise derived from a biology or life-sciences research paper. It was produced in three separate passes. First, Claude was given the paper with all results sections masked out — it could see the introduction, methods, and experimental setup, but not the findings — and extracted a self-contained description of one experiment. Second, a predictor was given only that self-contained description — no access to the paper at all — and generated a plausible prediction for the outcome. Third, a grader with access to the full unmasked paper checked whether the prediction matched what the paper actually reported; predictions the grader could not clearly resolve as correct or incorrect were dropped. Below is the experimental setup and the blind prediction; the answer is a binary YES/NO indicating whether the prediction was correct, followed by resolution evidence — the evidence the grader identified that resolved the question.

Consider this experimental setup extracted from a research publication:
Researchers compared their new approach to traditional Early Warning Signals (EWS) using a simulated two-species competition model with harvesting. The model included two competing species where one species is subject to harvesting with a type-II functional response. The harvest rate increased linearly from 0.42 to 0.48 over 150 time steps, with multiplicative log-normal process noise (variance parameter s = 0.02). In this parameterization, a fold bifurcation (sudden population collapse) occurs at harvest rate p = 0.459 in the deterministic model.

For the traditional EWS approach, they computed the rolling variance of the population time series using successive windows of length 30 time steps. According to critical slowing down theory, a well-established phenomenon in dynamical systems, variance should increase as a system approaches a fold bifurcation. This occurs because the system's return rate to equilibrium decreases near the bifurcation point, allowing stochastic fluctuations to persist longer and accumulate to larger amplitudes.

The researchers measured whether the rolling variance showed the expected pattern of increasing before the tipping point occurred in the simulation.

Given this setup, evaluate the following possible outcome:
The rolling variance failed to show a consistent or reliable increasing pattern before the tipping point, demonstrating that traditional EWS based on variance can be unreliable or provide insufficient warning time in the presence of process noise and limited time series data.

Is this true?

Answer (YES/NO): YES